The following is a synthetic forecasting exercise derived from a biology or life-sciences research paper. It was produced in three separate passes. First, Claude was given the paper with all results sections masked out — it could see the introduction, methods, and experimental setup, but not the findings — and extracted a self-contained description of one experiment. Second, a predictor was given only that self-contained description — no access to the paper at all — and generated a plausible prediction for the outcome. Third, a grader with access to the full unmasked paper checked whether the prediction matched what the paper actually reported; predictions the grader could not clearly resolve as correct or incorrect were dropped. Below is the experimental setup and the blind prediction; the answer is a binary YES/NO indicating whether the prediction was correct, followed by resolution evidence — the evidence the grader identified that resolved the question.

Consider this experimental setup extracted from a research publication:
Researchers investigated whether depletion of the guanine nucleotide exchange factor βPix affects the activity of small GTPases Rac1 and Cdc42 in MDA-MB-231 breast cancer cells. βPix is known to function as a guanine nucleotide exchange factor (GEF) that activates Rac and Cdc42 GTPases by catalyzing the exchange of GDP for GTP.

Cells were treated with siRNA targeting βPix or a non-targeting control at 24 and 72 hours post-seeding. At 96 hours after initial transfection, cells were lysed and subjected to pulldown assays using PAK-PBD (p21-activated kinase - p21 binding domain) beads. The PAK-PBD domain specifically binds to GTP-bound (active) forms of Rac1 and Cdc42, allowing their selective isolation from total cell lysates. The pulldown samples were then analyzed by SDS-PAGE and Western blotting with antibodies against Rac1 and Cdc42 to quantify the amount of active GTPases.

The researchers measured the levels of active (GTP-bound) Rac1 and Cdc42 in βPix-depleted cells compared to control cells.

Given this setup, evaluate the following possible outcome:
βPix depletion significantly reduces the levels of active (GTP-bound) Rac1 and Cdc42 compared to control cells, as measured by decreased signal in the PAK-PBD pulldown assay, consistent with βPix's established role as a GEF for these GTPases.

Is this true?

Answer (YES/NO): NO